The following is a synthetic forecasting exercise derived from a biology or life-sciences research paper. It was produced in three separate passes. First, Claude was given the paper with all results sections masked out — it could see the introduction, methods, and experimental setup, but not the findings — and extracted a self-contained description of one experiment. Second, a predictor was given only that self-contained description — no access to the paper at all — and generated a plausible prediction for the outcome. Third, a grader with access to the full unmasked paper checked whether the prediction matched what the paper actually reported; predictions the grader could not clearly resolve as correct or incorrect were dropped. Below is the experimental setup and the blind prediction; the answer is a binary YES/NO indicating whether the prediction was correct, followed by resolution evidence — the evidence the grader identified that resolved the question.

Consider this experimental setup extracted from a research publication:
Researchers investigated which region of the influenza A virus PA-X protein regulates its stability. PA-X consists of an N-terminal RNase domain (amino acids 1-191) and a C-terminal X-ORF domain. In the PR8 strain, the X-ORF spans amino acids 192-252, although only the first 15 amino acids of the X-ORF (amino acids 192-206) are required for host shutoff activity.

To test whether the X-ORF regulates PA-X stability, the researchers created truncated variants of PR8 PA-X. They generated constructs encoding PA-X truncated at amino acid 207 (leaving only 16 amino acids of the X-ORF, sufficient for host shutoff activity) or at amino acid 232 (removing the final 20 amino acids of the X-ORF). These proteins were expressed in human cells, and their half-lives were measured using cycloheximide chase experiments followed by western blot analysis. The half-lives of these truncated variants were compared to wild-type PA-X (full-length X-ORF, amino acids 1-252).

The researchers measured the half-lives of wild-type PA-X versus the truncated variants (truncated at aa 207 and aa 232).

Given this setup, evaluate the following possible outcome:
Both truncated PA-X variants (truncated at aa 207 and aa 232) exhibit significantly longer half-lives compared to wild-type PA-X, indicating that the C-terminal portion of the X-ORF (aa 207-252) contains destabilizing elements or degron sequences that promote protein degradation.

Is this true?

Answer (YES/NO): NO